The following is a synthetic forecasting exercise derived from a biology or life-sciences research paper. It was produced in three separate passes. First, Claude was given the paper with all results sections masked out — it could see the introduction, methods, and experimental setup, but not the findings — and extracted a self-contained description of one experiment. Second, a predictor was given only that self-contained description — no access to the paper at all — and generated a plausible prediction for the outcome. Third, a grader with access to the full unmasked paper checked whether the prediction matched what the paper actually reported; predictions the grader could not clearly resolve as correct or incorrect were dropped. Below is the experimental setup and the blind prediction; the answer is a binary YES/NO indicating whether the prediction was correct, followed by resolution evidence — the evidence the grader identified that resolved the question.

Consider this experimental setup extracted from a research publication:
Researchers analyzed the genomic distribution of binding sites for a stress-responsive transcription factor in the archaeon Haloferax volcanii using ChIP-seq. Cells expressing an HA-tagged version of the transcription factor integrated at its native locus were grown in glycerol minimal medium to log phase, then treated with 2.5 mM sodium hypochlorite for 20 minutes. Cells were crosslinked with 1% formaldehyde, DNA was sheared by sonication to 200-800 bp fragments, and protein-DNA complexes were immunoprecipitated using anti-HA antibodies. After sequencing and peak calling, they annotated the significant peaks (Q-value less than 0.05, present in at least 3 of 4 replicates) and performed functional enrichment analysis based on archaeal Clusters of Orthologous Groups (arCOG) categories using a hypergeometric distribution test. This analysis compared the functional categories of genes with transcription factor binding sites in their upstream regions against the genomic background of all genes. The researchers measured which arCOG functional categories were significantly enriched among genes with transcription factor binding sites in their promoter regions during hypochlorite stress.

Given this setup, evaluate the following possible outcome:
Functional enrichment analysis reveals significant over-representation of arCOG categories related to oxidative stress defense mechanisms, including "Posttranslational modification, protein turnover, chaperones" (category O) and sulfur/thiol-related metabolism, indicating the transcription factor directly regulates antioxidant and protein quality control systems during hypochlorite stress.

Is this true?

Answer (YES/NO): YES